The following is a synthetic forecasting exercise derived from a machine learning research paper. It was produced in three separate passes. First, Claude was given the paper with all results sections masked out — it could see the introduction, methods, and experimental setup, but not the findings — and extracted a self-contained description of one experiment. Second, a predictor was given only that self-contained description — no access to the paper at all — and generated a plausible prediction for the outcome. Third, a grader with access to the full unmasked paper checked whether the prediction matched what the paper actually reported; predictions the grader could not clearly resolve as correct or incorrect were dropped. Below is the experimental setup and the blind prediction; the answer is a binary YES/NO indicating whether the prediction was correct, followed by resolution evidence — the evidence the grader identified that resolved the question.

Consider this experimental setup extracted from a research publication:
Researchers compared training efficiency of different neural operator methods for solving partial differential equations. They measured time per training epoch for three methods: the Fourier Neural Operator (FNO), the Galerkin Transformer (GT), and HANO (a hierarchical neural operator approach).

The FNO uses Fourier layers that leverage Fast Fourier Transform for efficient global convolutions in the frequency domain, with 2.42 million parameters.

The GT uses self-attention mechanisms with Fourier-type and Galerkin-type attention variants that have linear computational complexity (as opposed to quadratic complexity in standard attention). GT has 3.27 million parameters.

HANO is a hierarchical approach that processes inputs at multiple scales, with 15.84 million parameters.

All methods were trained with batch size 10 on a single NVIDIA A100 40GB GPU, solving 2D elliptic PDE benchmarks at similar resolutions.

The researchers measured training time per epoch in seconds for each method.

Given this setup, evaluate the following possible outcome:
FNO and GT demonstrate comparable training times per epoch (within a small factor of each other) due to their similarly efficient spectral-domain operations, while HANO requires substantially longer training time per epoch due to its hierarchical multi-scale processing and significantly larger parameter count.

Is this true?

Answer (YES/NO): NO